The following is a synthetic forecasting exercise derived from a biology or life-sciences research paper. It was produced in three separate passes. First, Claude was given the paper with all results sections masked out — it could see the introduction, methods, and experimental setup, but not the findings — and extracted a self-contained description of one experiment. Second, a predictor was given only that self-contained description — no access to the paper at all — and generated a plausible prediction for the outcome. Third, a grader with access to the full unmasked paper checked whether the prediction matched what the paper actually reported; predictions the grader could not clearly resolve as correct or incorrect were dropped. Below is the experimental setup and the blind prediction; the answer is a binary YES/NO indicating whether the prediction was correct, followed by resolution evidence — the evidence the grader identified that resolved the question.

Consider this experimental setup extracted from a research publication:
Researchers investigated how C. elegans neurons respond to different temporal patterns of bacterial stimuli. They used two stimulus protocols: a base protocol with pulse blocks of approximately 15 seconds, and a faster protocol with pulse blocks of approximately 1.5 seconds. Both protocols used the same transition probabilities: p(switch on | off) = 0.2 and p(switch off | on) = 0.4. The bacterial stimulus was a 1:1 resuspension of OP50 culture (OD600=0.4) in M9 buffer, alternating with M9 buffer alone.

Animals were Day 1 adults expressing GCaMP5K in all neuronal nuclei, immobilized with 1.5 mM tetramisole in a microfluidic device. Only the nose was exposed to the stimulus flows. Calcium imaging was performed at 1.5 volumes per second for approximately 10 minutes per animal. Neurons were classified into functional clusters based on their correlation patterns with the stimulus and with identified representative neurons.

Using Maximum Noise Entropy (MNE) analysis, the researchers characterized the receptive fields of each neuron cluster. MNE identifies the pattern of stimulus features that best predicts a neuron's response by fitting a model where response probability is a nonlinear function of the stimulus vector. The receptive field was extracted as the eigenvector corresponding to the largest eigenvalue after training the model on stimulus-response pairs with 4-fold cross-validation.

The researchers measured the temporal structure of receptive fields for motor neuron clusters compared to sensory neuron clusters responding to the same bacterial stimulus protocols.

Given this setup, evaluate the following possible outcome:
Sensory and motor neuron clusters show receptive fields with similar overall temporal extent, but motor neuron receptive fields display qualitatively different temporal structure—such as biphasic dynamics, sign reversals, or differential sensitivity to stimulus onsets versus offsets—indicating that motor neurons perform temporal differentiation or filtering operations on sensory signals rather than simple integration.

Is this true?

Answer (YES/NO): NO